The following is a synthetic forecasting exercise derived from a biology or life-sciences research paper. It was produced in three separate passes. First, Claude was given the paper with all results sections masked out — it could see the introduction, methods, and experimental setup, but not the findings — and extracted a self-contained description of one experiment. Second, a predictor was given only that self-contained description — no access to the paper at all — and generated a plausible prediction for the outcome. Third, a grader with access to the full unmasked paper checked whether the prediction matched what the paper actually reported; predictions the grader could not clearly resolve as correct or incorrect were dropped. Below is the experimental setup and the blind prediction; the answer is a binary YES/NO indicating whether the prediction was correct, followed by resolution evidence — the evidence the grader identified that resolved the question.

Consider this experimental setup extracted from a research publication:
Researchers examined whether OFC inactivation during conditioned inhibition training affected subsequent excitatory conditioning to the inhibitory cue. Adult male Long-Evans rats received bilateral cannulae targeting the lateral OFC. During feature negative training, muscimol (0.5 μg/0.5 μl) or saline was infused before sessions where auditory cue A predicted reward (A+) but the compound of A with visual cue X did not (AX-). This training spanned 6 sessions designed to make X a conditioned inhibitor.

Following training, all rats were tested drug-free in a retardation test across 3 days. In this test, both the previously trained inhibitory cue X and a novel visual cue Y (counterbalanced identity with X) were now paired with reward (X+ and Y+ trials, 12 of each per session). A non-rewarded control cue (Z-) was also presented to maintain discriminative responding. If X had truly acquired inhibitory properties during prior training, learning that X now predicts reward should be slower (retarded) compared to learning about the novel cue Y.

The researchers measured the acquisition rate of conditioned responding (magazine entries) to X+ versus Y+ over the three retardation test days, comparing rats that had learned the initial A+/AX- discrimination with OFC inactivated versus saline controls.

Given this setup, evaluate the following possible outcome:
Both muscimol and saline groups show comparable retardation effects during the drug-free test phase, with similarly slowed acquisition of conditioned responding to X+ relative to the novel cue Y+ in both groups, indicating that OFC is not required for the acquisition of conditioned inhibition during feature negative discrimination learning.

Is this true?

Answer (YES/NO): YES